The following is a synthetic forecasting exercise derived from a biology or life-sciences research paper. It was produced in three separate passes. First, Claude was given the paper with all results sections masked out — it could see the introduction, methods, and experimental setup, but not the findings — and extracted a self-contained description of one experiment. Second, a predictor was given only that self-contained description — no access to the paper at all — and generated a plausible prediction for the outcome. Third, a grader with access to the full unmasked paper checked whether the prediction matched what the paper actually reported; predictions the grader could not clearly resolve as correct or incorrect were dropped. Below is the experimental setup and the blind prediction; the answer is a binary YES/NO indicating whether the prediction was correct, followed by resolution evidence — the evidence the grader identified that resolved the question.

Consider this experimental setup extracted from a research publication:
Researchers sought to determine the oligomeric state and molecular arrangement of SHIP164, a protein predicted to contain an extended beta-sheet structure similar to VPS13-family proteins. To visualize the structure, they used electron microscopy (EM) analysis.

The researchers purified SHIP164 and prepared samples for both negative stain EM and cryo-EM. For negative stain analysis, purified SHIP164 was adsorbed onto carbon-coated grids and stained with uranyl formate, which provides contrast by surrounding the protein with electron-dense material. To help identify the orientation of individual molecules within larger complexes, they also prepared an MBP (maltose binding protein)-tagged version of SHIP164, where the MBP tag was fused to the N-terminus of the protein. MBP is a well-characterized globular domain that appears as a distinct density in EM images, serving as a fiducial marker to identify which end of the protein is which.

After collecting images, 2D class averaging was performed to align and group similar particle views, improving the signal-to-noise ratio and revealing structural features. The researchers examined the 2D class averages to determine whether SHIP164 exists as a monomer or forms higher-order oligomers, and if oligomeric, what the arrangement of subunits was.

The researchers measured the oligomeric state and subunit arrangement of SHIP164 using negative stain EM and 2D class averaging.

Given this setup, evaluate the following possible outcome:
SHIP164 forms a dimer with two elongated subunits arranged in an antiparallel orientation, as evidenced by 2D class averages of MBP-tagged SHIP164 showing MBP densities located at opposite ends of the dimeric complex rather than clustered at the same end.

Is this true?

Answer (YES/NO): YES